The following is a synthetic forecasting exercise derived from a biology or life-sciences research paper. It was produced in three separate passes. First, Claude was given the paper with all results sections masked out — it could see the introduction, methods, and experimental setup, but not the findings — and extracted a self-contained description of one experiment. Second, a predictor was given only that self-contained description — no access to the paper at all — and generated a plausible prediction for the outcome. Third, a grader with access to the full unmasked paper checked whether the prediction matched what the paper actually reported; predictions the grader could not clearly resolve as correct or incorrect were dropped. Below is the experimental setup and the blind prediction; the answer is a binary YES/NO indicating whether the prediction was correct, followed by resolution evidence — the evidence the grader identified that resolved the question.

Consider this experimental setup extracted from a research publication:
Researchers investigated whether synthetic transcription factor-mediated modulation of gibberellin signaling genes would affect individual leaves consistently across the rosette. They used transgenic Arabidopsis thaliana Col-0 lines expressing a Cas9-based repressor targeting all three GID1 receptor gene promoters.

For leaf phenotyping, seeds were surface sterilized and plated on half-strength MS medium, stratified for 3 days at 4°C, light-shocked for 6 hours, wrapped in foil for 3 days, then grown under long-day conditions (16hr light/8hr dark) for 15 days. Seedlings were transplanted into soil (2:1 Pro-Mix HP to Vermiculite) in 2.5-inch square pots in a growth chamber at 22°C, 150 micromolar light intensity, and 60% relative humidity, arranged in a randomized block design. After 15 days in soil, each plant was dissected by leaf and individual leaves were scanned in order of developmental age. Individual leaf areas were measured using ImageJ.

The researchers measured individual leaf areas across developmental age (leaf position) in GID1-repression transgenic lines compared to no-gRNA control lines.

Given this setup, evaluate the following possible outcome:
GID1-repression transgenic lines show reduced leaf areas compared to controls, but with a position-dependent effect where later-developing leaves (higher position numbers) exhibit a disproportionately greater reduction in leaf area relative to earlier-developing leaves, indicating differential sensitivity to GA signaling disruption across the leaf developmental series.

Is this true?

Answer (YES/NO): NO